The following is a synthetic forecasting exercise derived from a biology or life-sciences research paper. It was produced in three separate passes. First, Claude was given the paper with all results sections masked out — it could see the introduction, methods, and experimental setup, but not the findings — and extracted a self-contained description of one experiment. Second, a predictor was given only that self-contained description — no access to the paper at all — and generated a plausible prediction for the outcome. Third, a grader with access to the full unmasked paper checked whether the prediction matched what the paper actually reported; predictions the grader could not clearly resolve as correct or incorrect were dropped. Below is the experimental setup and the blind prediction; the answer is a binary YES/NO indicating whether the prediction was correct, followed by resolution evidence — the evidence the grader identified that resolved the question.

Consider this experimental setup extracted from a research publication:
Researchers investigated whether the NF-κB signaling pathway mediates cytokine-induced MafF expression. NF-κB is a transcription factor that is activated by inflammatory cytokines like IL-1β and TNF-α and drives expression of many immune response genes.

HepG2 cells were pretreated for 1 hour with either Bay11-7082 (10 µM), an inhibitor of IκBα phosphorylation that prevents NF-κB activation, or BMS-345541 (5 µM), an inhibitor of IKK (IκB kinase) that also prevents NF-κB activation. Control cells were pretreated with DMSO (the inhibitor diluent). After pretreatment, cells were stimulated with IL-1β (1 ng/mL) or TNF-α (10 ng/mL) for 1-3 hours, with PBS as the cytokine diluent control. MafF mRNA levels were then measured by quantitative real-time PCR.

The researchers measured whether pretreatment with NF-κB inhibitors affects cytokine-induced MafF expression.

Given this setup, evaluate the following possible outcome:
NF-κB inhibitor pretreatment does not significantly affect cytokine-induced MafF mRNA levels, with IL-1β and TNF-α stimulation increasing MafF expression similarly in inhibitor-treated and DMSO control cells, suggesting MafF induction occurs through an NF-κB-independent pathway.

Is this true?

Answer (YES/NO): NO